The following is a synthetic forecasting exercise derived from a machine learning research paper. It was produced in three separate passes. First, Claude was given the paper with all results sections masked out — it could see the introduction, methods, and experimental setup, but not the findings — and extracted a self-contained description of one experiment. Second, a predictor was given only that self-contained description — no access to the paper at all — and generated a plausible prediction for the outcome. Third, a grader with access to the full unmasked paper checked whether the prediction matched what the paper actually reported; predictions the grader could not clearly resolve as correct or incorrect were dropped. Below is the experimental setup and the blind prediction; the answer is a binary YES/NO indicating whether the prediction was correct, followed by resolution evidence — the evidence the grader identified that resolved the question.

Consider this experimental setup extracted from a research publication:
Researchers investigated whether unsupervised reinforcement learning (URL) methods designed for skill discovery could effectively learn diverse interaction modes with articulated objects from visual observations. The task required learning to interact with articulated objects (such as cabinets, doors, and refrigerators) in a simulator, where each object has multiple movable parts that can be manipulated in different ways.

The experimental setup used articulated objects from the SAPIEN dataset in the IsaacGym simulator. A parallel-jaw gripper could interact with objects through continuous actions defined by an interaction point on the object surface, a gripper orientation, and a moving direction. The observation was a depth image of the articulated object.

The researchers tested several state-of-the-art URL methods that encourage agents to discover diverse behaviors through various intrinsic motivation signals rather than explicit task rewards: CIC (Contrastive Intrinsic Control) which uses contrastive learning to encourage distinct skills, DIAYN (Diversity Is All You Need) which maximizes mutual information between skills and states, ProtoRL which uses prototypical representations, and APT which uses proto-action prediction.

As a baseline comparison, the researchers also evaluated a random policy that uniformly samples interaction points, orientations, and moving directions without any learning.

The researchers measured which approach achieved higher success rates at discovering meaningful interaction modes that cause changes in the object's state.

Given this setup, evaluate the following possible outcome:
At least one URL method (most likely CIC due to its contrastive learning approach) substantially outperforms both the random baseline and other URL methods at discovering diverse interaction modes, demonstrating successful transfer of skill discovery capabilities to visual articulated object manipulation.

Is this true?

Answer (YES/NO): NO